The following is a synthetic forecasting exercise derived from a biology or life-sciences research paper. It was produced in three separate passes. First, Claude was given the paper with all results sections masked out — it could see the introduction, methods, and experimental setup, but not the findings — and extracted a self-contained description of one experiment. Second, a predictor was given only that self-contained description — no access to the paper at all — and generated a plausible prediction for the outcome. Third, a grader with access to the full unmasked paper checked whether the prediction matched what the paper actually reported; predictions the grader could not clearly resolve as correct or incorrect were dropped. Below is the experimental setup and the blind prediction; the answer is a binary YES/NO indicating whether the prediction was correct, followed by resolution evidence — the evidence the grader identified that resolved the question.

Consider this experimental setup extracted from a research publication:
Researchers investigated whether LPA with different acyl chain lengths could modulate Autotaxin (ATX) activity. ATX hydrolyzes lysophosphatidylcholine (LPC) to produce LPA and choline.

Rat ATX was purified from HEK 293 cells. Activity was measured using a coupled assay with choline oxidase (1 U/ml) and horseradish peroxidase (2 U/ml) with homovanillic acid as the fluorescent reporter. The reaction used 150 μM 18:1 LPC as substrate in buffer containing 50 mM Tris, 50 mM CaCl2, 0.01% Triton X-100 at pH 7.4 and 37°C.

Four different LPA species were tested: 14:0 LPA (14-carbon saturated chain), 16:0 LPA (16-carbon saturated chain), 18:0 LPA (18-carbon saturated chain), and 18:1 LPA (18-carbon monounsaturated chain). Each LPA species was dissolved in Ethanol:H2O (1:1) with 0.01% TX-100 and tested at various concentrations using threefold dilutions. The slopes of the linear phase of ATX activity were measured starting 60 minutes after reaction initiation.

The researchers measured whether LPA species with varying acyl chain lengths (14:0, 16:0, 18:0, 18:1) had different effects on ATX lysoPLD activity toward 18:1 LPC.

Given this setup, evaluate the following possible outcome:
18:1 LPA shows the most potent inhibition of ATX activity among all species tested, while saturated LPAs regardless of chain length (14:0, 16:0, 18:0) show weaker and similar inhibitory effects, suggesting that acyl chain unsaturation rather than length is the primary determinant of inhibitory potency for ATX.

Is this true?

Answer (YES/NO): NO